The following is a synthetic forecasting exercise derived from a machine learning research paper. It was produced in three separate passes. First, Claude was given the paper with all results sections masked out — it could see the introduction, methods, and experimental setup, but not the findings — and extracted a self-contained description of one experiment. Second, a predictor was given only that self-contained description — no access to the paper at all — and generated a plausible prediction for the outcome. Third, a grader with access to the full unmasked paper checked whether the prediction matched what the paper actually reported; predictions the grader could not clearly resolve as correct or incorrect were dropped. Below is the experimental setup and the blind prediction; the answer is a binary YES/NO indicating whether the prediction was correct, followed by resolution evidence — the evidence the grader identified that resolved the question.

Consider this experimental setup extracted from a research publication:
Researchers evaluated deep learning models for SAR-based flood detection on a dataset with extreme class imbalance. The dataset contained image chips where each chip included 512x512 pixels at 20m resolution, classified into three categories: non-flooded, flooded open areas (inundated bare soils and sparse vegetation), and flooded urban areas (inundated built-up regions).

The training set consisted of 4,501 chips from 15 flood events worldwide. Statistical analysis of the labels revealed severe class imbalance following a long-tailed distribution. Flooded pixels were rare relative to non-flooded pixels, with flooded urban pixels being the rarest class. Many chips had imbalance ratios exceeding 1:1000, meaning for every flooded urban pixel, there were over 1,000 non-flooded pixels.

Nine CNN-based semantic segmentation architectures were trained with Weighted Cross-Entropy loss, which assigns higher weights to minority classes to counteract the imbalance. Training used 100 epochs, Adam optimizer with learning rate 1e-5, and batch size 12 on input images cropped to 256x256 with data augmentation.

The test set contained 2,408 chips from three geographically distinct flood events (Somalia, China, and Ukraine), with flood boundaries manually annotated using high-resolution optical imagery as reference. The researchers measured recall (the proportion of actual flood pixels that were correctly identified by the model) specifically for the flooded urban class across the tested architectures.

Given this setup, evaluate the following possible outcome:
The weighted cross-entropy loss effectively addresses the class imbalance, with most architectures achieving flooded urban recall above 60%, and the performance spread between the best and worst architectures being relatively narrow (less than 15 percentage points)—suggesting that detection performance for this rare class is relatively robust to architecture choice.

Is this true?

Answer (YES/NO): NO